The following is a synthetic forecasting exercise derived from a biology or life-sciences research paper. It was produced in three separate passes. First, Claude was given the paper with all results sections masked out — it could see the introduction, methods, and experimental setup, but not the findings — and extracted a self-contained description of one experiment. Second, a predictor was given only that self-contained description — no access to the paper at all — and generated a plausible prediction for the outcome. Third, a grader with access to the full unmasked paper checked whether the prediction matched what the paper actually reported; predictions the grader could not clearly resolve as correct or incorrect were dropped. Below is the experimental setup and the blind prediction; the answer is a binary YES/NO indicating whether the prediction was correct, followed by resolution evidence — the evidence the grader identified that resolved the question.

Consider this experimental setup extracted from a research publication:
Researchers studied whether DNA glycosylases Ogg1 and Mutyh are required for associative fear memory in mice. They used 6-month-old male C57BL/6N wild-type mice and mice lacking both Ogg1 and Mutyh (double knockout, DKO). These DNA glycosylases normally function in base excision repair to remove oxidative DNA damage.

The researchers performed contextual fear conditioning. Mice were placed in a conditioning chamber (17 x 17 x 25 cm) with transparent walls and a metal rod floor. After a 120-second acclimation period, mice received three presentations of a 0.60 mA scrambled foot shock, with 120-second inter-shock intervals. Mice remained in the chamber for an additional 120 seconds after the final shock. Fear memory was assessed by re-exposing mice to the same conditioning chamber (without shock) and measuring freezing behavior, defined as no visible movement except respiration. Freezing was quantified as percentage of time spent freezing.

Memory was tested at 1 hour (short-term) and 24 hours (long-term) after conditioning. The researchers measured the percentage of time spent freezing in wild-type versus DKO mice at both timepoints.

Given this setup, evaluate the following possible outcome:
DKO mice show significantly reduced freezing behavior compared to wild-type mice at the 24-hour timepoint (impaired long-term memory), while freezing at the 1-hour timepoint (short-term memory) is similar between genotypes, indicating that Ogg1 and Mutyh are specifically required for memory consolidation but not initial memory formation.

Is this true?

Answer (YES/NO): NO